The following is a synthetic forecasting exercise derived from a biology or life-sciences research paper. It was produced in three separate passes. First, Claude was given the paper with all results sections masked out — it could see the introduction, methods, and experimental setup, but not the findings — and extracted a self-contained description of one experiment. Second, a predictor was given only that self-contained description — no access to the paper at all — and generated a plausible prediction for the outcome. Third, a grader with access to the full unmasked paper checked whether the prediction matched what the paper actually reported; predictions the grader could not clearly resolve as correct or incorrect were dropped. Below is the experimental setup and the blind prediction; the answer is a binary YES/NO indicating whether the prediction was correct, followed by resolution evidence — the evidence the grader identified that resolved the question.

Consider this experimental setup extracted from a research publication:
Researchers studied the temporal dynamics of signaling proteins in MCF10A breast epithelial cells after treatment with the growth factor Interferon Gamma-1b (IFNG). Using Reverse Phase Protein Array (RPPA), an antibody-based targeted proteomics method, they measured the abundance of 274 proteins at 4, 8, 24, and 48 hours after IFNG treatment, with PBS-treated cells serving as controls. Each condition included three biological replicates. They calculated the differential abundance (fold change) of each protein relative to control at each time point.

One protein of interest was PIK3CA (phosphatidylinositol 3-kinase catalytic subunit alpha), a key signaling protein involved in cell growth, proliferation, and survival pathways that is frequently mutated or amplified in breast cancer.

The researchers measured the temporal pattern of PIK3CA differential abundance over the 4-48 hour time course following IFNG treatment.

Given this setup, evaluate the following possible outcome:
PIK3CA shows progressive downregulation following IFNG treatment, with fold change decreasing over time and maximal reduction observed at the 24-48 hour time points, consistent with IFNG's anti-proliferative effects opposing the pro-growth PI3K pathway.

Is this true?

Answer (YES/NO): NO